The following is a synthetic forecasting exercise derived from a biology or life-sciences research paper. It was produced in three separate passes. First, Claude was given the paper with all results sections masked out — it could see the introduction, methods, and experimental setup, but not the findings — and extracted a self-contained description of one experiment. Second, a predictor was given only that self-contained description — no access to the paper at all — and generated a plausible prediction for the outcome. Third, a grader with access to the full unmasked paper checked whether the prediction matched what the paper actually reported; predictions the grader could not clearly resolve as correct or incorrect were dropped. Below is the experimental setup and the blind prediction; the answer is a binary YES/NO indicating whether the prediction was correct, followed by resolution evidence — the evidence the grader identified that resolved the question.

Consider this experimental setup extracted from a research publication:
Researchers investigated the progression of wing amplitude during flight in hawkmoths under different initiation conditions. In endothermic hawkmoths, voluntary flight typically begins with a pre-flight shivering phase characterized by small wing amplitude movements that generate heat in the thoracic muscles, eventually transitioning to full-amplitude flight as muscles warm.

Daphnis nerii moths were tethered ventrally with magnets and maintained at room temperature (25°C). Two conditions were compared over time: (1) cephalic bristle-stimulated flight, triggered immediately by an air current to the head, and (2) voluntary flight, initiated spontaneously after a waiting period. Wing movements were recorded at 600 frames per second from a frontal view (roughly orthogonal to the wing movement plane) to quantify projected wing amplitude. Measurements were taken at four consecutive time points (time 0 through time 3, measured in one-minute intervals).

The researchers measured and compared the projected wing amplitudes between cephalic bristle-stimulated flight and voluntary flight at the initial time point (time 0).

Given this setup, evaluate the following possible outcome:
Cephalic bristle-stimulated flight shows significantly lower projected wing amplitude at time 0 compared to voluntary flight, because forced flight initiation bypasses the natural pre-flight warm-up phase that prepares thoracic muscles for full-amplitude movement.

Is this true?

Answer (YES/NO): NO